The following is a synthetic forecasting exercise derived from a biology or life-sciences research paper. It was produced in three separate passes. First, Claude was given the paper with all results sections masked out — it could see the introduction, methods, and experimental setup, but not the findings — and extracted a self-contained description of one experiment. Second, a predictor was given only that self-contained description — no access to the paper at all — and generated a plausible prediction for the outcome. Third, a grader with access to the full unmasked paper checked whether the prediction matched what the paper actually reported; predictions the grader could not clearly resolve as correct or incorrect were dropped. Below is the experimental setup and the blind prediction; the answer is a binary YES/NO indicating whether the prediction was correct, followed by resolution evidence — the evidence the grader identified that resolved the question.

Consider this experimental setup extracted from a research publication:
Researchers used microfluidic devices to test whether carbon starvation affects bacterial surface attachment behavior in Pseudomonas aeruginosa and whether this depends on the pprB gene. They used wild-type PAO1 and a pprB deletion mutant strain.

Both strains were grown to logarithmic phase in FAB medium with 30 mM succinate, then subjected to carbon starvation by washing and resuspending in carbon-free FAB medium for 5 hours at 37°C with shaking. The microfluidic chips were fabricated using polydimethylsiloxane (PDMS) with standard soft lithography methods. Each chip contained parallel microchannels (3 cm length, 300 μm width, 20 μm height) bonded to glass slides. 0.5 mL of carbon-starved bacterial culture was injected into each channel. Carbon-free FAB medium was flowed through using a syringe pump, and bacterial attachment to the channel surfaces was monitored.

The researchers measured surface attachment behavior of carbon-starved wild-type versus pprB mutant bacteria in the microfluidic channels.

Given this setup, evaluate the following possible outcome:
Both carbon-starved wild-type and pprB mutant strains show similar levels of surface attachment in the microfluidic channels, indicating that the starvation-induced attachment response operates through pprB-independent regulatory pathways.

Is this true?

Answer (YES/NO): NO